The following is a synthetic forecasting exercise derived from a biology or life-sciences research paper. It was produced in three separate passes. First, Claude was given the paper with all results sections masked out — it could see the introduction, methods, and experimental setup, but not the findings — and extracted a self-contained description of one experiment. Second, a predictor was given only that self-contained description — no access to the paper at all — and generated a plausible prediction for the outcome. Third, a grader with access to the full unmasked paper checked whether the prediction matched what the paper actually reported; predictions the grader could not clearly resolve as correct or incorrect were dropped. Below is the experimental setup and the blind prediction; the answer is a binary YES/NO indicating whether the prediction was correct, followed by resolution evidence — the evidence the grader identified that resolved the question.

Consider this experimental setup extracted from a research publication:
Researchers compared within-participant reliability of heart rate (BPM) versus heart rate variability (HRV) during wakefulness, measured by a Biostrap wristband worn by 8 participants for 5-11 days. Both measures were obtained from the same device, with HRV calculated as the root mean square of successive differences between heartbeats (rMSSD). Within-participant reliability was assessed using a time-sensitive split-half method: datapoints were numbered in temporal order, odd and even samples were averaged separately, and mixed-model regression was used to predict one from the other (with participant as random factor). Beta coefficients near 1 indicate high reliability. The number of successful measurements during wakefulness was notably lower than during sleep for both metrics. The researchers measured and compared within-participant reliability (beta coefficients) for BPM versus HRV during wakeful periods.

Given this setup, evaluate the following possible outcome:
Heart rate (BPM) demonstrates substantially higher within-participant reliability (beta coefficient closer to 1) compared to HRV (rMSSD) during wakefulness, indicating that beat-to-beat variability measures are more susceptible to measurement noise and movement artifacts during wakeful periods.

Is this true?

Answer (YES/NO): YES